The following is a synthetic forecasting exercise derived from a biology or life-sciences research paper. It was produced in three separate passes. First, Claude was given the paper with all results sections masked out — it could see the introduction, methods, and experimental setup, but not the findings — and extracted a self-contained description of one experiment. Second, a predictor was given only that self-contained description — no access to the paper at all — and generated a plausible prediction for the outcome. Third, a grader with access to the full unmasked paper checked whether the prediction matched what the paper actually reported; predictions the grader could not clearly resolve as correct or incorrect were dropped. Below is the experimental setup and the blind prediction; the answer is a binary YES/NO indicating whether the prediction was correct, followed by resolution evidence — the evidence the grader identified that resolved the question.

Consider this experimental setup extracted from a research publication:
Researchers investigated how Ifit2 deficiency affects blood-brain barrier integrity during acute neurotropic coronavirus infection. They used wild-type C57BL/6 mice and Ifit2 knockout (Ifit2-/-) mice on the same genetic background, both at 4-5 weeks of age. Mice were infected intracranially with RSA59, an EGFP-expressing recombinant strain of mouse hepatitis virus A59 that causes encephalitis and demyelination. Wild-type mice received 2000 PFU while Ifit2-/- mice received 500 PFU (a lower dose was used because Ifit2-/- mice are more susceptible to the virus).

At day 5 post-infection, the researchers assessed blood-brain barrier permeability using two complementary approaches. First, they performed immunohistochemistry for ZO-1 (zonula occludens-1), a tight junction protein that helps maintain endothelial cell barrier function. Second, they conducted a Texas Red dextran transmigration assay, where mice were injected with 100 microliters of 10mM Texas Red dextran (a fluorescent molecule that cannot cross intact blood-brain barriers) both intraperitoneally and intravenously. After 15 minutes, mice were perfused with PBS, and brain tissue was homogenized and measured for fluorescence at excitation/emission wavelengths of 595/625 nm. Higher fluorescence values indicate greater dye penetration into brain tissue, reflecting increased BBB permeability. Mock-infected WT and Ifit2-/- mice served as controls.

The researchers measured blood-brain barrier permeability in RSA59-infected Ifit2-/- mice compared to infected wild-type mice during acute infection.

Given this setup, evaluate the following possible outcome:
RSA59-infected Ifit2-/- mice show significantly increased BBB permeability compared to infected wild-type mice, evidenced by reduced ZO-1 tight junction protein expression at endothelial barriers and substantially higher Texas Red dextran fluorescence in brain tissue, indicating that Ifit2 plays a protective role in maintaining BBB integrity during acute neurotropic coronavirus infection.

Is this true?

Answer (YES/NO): NO